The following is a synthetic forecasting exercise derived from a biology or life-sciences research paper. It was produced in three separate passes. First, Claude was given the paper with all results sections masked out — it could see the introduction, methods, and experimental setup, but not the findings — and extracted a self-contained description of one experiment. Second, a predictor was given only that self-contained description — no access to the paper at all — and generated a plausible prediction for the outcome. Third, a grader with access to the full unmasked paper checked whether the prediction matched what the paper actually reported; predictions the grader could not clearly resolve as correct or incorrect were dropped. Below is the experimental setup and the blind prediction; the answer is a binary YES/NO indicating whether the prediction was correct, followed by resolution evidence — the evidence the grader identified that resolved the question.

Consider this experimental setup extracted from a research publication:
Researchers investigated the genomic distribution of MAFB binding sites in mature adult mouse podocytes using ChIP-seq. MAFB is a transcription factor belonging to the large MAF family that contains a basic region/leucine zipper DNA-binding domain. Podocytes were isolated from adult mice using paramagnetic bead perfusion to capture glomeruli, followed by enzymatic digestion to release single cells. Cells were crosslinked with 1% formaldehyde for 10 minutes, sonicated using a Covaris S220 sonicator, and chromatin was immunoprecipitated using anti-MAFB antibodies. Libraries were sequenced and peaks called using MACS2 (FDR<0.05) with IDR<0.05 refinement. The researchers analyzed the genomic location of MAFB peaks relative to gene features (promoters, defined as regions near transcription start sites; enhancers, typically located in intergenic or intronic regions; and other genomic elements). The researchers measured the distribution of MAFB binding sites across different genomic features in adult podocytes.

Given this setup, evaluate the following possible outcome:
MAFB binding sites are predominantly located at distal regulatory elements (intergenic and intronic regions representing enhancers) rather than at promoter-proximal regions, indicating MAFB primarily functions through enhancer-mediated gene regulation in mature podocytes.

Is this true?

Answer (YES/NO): NO